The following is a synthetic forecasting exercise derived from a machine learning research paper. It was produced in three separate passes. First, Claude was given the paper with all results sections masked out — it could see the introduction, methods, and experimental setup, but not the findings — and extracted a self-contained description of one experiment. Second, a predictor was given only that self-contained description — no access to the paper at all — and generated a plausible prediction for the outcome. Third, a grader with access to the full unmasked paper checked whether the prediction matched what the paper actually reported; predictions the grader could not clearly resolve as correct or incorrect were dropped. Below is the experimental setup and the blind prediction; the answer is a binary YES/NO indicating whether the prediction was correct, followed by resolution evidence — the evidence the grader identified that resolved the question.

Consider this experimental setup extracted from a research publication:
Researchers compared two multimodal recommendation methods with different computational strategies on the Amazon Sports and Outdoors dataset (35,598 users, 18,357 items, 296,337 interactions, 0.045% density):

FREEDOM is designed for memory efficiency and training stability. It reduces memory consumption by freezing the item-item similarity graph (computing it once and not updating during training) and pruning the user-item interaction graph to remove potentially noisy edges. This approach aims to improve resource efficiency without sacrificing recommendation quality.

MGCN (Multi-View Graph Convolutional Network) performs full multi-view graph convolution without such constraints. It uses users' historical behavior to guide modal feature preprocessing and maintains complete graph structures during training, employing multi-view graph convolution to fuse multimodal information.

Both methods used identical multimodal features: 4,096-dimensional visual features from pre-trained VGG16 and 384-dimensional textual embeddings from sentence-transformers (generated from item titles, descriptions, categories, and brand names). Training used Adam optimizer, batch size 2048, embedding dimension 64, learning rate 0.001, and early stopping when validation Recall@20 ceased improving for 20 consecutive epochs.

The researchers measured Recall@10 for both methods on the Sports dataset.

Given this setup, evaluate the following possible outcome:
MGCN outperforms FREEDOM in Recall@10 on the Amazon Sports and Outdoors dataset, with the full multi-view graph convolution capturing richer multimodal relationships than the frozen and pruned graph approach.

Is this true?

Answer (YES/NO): YES